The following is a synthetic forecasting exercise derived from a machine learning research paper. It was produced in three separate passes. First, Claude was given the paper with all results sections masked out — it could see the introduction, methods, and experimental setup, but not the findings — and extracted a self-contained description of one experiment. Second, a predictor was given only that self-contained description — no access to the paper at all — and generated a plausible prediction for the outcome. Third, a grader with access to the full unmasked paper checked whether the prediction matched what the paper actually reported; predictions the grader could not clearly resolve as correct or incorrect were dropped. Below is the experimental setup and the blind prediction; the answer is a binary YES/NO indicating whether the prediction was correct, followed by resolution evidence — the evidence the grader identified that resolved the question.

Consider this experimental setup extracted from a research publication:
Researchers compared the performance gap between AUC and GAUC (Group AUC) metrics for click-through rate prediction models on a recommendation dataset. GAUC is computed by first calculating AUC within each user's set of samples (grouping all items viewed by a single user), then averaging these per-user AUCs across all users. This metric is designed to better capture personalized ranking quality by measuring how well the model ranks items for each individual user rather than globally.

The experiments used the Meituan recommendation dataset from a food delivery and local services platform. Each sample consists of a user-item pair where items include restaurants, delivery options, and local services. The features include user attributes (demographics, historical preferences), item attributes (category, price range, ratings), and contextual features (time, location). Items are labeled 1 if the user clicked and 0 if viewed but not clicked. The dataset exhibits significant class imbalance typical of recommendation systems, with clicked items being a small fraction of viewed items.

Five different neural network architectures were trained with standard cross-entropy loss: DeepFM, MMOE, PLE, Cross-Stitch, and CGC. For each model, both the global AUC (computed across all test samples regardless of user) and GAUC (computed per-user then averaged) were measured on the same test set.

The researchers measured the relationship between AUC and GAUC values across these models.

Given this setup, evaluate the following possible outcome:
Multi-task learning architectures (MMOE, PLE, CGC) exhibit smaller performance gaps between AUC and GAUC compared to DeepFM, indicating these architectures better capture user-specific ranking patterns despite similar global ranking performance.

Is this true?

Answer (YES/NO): NO